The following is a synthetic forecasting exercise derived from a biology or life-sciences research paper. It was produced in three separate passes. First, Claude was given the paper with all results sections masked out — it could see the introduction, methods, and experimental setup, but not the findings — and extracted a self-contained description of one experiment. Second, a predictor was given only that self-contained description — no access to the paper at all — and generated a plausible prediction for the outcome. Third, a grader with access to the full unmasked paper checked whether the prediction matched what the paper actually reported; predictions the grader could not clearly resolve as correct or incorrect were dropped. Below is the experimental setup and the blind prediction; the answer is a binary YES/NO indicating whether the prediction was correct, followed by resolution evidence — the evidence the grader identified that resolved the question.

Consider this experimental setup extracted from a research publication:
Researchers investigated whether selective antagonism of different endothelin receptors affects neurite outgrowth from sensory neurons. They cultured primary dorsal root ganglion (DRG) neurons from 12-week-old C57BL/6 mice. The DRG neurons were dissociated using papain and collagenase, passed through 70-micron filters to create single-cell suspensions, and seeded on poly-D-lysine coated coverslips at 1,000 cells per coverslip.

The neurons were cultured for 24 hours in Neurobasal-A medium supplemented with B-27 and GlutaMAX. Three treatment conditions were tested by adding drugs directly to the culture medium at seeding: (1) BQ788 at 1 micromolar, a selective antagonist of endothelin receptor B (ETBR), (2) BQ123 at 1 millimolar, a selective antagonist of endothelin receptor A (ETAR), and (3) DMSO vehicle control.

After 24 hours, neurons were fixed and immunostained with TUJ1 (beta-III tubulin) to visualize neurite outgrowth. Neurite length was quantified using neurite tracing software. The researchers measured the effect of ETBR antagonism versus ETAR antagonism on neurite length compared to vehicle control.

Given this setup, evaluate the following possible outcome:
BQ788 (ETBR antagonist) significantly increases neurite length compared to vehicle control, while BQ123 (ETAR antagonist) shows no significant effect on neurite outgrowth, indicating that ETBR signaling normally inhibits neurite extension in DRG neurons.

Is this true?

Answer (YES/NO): YES